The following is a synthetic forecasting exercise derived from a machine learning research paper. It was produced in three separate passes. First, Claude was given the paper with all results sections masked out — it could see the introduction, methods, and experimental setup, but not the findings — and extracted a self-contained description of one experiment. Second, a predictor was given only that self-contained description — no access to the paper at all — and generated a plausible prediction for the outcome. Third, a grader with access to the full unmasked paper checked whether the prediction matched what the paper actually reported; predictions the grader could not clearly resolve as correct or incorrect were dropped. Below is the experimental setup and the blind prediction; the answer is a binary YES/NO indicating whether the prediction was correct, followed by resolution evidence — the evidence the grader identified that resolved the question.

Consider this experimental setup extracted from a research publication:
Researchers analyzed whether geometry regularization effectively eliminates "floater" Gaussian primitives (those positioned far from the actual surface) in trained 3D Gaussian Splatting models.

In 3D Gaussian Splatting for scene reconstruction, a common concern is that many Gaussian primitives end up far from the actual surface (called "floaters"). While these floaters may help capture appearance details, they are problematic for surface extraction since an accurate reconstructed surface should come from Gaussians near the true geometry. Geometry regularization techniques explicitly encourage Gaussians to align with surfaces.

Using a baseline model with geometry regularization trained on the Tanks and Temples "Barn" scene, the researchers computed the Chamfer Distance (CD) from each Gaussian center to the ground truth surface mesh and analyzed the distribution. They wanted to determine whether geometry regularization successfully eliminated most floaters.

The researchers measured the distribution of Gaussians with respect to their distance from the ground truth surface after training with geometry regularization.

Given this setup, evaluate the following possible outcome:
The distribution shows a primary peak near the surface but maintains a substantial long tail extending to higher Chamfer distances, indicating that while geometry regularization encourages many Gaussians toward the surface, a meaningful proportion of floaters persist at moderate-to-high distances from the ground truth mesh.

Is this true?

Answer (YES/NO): YES